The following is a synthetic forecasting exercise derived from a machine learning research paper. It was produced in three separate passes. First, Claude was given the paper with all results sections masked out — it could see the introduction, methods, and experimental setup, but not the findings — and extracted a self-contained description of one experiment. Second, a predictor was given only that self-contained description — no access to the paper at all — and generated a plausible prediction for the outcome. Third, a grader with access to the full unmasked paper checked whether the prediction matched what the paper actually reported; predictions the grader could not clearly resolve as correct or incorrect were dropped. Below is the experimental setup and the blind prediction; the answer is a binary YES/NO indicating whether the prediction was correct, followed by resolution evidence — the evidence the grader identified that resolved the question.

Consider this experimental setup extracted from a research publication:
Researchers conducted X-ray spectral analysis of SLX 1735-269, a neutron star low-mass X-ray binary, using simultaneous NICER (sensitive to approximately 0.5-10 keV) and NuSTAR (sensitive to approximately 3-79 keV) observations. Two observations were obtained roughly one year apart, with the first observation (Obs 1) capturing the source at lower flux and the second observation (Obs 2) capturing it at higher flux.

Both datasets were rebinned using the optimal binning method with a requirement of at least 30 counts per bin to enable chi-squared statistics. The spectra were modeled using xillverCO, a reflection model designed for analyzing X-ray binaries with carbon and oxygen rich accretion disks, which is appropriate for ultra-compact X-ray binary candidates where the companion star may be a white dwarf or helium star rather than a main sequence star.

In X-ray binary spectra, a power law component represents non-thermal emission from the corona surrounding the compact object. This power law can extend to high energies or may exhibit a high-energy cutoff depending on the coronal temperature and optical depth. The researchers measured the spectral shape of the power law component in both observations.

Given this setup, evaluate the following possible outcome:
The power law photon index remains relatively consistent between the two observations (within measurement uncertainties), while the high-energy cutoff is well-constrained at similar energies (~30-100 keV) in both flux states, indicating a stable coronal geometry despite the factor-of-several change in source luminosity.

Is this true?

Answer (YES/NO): NO